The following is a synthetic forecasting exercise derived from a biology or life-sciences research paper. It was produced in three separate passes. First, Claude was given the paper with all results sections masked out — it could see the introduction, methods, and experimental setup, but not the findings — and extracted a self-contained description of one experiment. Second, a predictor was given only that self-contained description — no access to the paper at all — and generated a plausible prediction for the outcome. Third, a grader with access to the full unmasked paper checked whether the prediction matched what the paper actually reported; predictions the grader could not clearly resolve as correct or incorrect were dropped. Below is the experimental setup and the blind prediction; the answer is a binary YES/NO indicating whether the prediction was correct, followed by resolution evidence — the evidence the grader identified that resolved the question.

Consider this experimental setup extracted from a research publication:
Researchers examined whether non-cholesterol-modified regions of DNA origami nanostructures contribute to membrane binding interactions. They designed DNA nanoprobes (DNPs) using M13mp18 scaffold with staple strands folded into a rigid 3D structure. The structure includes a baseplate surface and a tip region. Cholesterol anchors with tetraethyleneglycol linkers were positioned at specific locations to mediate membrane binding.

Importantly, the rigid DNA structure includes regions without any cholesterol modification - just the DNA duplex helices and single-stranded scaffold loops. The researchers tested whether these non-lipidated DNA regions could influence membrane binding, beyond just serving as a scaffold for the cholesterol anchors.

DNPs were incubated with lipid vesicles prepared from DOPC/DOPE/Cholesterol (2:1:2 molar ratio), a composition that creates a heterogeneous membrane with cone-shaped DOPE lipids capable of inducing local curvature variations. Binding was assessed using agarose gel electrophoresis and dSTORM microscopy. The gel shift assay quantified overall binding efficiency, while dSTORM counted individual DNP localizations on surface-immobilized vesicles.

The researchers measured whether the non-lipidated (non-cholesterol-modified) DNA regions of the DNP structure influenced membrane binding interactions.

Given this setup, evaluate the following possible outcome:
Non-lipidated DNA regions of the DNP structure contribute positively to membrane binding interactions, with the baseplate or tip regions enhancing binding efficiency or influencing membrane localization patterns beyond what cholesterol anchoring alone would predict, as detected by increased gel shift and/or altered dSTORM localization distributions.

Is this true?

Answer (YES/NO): YES